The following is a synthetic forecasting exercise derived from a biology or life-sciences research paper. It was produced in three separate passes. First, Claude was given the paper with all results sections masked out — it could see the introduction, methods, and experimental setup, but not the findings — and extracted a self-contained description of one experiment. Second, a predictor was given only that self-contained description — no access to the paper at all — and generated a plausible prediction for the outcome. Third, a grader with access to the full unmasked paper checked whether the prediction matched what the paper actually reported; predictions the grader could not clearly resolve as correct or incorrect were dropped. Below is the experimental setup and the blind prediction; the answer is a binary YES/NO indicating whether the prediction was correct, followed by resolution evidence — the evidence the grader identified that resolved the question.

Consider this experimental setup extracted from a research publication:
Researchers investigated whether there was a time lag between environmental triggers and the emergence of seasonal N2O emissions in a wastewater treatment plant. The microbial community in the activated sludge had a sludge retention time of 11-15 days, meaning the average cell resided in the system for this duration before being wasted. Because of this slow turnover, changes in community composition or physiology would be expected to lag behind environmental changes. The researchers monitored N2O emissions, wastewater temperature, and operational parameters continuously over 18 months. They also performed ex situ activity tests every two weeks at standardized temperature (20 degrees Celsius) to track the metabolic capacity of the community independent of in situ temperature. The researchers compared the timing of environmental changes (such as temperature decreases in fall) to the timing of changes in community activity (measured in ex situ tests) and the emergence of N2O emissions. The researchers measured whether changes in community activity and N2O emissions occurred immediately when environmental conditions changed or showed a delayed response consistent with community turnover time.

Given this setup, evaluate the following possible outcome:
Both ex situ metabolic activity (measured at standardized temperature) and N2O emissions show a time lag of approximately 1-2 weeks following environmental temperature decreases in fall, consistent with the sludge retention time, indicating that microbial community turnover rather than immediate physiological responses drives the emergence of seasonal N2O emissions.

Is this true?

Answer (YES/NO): NO